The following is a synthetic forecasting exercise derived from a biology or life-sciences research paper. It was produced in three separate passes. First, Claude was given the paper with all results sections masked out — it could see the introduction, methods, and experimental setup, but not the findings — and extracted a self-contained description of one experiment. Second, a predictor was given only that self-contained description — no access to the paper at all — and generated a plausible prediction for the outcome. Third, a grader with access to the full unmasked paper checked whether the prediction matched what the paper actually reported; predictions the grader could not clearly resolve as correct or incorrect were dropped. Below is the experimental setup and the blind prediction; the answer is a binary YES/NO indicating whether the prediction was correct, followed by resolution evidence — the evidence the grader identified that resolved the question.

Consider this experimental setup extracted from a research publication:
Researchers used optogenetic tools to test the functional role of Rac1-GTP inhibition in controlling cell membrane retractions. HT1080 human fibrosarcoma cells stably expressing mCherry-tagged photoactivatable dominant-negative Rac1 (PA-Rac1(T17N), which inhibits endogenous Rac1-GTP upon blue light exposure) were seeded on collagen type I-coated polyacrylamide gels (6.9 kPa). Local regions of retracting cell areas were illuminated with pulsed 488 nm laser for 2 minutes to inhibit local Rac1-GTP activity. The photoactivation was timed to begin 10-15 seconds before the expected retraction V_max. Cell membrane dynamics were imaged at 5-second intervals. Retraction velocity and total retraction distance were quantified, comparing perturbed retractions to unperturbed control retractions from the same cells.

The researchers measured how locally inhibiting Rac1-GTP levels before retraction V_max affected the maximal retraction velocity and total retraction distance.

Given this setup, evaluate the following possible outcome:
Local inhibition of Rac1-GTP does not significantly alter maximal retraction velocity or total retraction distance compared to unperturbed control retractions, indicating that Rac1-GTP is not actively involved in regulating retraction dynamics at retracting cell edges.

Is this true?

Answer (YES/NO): NO